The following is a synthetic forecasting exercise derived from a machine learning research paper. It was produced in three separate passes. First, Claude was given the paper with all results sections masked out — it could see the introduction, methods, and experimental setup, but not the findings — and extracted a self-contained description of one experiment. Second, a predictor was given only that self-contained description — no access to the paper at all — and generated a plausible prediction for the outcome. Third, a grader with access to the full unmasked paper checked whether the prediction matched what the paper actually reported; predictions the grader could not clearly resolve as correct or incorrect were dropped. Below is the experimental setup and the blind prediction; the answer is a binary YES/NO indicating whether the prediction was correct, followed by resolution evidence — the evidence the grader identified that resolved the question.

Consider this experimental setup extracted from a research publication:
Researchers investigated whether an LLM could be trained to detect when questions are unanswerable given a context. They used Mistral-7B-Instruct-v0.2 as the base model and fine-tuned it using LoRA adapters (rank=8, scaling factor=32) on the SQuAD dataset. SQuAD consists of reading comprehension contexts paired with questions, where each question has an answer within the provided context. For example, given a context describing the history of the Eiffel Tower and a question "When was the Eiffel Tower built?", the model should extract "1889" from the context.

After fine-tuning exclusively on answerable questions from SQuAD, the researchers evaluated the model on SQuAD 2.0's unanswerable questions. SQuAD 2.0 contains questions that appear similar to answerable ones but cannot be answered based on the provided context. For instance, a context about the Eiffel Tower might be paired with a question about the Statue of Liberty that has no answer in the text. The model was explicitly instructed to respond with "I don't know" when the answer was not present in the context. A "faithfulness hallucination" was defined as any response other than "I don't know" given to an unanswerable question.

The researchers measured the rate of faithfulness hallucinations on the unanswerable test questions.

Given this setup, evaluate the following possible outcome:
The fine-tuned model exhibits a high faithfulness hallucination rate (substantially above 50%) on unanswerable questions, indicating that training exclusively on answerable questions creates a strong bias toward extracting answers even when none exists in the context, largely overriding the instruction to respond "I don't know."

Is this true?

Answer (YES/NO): YES